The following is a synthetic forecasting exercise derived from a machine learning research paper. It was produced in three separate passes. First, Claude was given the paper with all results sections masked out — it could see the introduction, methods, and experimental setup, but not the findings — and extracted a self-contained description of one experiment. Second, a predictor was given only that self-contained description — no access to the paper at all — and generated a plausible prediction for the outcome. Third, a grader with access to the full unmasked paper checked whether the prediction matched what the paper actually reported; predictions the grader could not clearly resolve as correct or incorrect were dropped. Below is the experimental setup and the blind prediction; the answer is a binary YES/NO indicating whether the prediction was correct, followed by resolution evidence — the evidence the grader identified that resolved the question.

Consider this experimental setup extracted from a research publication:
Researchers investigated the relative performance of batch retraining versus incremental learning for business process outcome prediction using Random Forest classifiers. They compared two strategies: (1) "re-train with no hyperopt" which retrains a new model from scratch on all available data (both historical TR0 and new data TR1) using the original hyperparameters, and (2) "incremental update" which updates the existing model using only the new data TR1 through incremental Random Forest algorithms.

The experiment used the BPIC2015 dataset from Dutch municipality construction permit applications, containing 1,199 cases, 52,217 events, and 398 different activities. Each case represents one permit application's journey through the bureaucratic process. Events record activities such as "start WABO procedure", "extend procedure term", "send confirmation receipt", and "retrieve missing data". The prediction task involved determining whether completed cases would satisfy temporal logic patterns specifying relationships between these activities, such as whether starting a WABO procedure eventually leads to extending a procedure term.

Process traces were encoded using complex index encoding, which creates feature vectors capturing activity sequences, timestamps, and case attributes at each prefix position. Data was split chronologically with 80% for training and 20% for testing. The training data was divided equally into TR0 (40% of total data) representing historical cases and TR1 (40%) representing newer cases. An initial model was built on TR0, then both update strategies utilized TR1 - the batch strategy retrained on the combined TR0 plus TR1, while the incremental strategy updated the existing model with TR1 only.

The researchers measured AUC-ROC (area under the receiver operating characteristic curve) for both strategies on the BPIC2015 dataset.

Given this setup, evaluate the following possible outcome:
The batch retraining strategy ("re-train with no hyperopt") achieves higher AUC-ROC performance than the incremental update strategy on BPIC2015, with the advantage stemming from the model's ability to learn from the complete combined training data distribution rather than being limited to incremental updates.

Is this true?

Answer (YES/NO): NO